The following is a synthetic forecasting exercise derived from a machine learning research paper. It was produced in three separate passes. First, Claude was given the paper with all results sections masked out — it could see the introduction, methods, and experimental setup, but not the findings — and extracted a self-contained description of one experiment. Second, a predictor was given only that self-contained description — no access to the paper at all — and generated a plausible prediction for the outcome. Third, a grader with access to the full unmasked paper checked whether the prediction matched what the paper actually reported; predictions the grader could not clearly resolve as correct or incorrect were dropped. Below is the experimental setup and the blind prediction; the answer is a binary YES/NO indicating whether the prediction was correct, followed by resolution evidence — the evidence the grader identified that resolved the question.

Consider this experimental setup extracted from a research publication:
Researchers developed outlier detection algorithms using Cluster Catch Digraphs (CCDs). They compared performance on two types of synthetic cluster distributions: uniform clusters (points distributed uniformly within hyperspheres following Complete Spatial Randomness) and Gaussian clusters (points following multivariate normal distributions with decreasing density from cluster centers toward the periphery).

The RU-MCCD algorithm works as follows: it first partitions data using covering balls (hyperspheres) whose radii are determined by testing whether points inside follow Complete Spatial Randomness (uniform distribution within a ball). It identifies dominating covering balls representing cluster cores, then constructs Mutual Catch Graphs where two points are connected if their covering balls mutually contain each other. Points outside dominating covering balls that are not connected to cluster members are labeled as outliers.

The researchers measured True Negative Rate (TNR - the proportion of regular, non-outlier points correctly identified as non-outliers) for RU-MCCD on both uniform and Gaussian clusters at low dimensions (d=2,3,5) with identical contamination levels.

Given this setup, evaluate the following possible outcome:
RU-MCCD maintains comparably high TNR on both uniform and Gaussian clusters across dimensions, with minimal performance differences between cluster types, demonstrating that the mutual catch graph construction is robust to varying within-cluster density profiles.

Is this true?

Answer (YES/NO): NO